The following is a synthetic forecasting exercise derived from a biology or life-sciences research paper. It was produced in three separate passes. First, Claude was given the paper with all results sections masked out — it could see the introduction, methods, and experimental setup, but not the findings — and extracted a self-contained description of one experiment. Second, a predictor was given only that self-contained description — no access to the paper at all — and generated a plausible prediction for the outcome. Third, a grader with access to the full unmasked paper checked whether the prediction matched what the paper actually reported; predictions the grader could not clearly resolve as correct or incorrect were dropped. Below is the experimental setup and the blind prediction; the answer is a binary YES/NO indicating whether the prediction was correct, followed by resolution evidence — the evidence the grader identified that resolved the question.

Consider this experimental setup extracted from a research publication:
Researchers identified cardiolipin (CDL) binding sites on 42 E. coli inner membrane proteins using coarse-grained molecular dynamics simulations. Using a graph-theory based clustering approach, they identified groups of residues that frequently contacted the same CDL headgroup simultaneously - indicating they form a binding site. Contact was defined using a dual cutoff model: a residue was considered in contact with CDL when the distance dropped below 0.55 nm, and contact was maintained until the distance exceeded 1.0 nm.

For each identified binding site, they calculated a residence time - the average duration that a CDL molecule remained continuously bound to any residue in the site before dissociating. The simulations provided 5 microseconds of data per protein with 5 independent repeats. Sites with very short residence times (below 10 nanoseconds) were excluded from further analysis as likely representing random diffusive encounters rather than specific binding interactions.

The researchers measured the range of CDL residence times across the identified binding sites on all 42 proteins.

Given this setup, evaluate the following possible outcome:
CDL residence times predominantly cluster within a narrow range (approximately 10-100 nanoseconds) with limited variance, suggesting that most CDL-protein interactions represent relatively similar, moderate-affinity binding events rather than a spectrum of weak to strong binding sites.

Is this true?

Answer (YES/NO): NO